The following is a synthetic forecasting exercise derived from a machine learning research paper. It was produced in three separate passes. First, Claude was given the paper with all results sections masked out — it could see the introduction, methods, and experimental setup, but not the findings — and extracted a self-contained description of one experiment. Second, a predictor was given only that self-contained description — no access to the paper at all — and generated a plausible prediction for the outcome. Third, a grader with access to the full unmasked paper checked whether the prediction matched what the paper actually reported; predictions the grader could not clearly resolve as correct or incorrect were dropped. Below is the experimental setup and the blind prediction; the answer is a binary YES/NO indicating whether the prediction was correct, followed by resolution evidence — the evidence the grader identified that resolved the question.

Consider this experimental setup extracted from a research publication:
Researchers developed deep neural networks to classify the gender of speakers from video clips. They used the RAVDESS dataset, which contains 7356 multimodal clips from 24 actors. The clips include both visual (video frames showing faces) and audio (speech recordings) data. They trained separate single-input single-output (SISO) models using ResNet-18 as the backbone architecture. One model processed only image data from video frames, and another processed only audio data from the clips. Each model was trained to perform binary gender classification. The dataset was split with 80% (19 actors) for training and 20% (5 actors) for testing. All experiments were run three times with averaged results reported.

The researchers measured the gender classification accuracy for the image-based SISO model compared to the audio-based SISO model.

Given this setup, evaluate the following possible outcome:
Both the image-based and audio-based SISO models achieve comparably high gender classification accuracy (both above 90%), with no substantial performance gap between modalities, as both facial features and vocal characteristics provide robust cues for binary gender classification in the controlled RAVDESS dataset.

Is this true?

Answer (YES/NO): NO